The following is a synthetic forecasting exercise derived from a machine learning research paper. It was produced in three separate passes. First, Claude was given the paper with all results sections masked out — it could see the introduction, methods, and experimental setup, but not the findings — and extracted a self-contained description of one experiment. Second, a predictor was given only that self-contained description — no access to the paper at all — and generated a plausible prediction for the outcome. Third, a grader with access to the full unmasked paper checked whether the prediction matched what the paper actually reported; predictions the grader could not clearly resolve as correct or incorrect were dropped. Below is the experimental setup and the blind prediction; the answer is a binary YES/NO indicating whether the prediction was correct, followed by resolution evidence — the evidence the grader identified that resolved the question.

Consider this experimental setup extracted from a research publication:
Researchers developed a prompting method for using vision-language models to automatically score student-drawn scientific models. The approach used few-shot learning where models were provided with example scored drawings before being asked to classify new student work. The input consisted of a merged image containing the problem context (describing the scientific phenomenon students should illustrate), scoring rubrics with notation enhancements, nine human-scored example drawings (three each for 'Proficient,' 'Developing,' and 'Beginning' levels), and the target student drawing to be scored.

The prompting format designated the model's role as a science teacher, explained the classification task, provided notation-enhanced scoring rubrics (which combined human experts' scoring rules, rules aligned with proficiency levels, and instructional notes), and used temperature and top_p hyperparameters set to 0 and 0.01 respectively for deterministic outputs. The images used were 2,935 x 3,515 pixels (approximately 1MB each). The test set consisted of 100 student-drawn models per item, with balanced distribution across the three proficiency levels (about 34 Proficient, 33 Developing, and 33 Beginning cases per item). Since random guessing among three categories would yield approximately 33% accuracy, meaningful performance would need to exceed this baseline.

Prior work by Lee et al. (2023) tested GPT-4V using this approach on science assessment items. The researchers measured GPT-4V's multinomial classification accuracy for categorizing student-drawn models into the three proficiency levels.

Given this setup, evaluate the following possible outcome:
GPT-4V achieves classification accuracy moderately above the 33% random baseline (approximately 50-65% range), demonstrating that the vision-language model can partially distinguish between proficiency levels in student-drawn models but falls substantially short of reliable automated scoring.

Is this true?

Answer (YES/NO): YES